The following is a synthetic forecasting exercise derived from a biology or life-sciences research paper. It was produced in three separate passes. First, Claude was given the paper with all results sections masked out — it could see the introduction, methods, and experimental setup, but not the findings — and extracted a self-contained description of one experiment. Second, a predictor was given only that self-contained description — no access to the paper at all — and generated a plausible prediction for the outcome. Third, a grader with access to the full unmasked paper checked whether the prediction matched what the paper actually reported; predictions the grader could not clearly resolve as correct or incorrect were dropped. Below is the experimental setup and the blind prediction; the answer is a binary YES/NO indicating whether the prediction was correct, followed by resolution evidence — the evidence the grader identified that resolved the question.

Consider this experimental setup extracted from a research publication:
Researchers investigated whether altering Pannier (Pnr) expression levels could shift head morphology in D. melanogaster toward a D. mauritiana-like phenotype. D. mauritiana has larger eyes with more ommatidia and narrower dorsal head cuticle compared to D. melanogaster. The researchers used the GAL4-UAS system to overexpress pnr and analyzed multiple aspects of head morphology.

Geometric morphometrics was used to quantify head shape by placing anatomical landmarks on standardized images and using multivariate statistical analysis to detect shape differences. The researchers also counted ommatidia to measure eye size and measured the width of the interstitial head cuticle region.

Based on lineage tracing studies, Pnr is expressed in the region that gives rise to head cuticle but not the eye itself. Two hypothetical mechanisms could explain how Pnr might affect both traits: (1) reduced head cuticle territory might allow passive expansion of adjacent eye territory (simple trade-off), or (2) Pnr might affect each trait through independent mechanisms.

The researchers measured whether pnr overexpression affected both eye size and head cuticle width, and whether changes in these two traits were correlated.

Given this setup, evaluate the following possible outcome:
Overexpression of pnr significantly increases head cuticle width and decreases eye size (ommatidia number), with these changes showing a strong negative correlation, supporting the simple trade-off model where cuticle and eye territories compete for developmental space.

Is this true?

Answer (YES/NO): NO